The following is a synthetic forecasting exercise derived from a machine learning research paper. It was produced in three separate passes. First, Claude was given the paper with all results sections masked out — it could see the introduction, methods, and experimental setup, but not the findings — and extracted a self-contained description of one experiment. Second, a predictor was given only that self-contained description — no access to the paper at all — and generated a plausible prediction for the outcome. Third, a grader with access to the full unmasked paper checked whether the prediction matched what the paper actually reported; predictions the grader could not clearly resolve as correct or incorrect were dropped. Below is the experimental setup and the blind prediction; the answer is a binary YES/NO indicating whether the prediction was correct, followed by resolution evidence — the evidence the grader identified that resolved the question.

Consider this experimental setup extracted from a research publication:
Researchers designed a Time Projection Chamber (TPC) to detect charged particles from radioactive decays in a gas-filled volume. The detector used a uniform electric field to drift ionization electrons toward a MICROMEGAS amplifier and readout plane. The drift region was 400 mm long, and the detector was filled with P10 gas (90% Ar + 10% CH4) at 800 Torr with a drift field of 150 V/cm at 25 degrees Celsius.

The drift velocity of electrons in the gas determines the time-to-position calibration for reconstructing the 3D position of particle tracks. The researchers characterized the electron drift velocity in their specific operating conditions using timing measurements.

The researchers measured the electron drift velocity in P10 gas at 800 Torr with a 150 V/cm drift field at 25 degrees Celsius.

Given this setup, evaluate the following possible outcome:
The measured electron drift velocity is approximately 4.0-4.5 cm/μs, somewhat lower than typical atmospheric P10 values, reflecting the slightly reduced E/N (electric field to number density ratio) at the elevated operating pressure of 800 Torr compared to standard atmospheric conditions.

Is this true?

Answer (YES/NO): NO